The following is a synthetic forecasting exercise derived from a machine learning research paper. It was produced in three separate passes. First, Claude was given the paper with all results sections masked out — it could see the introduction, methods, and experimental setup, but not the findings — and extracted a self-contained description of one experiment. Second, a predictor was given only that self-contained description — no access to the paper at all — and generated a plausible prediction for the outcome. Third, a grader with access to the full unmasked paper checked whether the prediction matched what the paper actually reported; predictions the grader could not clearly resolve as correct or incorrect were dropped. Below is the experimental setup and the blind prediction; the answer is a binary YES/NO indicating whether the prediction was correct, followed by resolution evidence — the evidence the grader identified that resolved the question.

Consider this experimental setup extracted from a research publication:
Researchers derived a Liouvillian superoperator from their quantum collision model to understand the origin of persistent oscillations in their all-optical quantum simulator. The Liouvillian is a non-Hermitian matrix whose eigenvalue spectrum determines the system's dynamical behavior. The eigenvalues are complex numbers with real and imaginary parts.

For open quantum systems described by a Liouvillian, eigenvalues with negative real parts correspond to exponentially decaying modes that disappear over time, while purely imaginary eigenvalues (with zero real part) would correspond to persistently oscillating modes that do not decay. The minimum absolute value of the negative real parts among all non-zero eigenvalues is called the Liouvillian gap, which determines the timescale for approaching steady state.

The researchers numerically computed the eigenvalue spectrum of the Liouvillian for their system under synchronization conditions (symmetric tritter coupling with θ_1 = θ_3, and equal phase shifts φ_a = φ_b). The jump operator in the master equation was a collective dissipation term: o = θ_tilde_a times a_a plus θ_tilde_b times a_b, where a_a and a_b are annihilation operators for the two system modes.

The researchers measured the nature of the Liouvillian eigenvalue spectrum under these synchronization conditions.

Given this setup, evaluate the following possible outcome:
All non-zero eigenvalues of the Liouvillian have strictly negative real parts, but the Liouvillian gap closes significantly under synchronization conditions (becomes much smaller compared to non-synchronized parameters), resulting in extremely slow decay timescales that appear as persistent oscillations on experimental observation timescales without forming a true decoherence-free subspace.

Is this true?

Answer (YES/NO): NO